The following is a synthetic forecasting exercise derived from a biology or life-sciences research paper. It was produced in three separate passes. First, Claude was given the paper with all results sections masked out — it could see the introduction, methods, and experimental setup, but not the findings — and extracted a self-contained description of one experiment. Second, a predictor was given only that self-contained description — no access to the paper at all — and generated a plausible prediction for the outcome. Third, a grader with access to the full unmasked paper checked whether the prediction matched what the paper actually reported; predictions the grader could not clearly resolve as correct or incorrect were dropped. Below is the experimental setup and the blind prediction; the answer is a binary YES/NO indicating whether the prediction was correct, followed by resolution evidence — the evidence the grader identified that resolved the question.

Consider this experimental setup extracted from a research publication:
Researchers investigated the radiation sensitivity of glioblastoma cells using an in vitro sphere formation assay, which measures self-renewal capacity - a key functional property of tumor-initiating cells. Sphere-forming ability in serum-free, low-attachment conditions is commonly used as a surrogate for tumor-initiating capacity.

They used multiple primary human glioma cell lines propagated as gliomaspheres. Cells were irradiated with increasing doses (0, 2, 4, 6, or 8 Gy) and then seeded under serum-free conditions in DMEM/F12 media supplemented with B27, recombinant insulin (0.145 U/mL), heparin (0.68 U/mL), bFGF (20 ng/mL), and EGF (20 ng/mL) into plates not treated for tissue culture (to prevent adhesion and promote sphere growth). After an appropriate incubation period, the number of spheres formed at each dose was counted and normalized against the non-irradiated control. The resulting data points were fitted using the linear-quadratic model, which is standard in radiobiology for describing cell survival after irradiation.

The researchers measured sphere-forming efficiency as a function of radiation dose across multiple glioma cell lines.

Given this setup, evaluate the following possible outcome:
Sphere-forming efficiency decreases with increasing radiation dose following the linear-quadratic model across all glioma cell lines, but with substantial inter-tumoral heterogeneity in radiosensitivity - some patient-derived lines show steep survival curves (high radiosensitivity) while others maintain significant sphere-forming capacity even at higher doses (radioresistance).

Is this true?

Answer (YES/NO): YES